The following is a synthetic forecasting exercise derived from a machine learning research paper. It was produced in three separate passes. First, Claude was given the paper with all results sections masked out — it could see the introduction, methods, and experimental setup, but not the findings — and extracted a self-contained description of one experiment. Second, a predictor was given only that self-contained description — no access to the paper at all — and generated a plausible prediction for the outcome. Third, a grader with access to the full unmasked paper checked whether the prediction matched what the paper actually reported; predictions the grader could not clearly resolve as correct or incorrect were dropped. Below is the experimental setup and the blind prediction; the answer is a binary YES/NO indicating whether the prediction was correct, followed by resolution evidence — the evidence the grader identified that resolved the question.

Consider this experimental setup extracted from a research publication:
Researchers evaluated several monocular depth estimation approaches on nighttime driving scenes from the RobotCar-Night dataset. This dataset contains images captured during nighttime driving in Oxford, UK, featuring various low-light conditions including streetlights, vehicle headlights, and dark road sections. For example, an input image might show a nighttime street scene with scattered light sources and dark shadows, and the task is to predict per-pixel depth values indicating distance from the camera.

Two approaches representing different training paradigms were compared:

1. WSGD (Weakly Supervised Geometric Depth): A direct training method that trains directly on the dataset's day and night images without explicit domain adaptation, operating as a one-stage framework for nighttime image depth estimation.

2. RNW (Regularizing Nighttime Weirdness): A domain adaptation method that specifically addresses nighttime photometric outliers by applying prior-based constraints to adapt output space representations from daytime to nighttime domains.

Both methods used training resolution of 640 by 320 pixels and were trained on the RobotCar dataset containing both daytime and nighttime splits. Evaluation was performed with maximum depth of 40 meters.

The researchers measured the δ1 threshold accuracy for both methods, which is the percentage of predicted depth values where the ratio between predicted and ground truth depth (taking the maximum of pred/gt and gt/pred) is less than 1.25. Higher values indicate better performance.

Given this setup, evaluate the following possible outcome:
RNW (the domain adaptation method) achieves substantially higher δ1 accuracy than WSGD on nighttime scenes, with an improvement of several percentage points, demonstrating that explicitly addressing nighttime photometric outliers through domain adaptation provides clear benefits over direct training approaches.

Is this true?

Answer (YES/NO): NO